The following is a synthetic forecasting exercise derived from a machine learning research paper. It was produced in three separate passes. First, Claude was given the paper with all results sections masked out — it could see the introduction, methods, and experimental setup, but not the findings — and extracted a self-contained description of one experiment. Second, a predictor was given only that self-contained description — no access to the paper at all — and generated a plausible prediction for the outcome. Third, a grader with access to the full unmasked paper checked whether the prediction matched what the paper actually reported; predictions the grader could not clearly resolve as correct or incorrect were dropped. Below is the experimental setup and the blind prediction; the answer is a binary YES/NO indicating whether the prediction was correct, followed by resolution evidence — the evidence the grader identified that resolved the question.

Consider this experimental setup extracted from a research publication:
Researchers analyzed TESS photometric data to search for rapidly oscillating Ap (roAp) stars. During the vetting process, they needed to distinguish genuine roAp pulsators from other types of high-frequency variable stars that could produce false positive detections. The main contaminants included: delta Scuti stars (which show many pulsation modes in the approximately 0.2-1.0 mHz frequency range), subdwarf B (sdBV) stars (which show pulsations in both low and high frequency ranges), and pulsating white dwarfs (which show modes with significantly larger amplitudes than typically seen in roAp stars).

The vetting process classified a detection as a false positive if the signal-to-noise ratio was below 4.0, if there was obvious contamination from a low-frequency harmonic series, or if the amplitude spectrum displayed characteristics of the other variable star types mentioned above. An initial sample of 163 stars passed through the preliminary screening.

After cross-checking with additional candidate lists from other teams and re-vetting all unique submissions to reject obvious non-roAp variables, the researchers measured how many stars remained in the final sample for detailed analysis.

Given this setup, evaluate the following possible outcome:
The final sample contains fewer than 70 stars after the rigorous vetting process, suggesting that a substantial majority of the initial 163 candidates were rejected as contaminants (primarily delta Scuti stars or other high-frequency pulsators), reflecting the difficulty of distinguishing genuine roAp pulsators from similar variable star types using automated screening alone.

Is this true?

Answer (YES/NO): NO